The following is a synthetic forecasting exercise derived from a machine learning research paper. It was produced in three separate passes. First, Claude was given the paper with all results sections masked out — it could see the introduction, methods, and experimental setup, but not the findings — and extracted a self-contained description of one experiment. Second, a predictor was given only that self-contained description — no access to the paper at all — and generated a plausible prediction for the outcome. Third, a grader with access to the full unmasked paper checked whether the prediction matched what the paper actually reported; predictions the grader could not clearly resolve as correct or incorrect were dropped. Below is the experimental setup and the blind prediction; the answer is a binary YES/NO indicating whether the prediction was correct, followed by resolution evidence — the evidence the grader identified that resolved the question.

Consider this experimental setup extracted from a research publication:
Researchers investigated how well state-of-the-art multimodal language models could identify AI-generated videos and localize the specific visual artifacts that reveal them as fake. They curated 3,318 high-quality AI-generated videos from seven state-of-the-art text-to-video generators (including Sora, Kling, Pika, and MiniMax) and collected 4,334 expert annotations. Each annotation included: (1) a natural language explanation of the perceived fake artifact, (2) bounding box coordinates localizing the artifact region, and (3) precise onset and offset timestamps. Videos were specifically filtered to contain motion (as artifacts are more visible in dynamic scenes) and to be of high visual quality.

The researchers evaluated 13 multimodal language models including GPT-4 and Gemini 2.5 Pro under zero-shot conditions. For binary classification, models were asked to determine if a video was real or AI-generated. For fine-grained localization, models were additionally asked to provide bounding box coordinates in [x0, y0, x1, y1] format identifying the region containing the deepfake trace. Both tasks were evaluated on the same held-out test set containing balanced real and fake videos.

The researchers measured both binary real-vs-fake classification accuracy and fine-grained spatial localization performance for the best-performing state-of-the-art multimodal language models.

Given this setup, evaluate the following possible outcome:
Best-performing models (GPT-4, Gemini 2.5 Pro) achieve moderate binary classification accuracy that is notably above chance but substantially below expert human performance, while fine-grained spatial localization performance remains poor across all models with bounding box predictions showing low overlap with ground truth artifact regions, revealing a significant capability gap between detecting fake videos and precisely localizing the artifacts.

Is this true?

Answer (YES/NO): NO